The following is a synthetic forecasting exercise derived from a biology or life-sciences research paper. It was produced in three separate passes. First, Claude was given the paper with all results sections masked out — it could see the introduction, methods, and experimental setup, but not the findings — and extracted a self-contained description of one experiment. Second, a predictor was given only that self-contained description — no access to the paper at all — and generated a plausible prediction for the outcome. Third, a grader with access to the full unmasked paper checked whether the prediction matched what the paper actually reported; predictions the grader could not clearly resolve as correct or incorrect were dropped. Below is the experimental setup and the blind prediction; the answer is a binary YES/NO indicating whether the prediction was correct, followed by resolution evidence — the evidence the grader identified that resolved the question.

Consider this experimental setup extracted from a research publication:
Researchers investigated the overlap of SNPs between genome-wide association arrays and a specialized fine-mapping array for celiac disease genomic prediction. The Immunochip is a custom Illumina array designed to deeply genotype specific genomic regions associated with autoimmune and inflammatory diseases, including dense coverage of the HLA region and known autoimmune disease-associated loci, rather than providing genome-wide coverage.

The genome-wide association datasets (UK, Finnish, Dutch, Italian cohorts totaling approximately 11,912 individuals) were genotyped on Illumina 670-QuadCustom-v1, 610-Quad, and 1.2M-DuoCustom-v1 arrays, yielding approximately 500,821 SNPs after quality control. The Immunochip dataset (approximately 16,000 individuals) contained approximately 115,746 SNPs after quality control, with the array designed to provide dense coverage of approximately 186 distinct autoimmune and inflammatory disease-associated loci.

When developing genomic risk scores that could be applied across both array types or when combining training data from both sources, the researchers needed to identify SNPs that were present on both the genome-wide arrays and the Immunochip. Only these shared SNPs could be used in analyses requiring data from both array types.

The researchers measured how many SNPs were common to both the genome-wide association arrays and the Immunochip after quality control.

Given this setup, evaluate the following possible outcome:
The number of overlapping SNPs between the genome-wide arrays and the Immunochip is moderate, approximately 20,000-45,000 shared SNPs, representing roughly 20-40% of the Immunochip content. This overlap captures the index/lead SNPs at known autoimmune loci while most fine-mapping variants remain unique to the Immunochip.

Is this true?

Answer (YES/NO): NO